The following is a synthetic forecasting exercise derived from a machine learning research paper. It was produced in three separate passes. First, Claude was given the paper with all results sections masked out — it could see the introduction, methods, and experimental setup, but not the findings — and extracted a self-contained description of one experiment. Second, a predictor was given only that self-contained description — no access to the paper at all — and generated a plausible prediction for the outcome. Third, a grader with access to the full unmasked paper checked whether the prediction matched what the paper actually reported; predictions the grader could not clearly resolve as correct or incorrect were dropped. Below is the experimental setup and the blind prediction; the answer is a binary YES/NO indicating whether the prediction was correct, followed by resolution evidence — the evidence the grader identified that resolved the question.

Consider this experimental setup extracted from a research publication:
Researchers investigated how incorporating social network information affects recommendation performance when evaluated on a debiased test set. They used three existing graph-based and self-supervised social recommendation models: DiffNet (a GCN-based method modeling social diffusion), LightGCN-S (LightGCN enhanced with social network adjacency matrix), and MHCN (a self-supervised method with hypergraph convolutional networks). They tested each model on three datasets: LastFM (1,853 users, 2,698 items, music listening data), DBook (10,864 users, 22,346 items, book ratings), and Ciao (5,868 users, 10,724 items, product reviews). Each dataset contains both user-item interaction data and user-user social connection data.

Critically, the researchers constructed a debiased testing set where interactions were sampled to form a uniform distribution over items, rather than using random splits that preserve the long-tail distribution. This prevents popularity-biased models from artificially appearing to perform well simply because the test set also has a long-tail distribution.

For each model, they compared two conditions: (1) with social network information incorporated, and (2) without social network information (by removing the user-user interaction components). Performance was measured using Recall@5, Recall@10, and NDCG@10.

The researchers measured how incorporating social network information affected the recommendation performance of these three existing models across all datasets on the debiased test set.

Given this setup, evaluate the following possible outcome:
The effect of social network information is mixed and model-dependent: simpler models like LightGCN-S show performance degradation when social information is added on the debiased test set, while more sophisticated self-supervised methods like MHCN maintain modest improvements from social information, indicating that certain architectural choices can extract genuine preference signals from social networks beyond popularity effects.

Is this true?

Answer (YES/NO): NO